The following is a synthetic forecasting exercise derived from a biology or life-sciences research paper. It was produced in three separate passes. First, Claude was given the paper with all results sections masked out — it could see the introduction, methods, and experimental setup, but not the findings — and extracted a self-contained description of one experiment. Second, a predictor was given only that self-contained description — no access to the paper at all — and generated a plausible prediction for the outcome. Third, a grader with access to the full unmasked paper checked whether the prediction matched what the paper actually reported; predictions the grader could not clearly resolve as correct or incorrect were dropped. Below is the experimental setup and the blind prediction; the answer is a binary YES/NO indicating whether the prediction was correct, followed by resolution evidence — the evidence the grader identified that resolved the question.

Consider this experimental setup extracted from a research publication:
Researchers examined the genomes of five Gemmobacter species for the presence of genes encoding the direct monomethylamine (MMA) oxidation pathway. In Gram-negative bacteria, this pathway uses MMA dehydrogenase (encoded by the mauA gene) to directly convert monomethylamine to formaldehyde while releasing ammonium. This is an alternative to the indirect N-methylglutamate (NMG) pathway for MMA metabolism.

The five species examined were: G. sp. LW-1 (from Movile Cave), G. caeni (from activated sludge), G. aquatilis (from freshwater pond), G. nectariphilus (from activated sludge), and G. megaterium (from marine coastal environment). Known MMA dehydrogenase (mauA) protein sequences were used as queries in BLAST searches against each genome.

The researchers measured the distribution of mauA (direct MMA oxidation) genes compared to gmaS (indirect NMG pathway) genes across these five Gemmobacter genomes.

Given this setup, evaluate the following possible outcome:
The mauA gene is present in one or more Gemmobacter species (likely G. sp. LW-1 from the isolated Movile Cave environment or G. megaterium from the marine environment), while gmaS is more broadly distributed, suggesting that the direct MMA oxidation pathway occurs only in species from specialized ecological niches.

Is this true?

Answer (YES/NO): NO